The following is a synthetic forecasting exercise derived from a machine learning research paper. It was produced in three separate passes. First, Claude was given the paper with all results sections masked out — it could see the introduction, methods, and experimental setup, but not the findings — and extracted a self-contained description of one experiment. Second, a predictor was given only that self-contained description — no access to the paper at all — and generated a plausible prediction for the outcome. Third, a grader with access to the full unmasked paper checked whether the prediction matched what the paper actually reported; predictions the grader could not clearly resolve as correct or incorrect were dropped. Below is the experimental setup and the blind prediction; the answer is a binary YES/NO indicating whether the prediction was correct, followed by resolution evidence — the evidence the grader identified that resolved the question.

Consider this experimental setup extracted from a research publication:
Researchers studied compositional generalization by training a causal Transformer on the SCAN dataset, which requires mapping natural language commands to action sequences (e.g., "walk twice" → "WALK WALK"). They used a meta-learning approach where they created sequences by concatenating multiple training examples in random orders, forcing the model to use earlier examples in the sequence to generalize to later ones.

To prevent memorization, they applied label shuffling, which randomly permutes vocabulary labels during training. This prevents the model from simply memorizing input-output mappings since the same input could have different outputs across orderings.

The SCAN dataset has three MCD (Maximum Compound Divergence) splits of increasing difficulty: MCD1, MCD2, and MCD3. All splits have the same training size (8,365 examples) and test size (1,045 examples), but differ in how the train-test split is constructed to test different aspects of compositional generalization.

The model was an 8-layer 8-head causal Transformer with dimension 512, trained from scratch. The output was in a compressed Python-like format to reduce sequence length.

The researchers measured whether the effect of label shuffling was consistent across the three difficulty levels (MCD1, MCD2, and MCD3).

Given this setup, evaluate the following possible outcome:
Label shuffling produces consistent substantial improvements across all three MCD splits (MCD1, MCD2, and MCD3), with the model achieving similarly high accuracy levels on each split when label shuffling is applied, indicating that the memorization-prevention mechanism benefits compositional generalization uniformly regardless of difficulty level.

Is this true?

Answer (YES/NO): NO